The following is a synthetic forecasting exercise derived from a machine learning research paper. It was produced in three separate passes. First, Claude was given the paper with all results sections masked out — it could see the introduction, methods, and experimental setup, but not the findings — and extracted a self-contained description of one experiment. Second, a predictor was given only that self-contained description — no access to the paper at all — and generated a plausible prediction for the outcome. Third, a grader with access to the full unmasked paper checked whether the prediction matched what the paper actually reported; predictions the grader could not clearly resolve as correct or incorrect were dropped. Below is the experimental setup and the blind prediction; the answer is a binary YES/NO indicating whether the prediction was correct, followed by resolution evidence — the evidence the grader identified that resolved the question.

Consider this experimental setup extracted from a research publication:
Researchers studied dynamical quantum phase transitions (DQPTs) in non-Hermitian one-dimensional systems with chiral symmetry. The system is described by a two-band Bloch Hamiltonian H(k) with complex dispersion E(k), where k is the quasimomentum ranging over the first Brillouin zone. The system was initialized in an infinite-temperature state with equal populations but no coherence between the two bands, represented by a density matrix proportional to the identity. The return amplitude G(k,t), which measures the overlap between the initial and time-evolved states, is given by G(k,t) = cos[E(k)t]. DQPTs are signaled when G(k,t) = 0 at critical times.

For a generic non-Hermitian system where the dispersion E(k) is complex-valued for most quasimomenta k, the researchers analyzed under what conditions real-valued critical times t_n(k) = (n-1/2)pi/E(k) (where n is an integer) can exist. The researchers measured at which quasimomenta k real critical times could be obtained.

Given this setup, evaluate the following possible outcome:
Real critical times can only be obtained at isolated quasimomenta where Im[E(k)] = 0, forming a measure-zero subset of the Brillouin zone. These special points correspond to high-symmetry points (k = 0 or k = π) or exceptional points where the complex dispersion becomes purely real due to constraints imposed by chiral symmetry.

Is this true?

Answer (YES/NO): NO